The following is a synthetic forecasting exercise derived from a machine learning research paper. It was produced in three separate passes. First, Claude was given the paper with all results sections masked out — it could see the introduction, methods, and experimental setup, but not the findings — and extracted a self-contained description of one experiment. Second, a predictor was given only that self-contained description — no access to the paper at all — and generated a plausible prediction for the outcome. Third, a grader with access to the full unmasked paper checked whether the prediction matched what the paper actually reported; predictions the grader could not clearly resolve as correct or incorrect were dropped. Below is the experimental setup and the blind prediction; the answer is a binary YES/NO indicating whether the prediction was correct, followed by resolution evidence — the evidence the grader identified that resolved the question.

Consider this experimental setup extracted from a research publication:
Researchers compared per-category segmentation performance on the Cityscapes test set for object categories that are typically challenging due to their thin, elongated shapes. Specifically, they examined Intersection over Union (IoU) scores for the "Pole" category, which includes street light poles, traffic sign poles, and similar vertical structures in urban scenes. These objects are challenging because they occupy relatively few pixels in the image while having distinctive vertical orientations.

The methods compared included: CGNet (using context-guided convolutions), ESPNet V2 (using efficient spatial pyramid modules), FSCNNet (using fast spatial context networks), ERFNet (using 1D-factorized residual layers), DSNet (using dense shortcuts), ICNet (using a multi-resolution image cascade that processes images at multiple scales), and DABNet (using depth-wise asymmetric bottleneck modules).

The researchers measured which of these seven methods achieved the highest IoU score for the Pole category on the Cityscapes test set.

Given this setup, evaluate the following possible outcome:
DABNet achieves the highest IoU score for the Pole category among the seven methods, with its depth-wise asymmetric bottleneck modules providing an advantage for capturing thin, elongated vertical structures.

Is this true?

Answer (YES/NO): NO